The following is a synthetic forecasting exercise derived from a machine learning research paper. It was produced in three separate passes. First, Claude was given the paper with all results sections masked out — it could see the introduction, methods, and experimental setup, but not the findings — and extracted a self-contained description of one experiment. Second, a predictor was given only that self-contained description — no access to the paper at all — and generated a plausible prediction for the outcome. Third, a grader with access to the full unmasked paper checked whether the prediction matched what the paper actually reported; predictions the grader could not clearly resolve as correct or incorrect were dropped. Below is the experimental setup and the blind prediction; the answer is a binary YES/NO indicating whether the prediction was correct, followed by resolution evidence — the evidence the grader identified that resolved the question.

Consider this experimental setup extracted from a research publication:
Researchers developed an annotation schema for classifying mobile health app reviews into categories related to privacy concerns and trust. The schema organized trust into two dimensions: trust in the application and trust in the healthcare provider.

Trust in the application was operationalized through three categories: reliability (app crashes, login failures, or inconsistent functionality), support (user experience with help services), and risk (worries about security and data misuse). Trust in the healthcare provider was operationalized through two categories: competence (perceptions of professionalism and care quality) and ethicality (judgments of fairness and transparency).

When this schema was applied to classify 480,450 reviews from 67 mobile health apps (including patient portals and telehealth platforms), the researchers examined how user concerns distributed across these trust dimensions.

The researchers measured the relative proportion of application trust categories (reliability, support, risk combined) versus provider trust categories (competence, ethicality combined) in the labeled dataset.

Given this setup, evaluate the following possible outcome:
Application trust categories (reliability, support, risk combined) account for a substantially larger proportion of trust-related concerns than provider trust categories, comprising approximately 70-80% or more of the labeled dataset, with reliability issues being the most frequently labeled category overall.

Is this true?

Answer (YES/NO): NO